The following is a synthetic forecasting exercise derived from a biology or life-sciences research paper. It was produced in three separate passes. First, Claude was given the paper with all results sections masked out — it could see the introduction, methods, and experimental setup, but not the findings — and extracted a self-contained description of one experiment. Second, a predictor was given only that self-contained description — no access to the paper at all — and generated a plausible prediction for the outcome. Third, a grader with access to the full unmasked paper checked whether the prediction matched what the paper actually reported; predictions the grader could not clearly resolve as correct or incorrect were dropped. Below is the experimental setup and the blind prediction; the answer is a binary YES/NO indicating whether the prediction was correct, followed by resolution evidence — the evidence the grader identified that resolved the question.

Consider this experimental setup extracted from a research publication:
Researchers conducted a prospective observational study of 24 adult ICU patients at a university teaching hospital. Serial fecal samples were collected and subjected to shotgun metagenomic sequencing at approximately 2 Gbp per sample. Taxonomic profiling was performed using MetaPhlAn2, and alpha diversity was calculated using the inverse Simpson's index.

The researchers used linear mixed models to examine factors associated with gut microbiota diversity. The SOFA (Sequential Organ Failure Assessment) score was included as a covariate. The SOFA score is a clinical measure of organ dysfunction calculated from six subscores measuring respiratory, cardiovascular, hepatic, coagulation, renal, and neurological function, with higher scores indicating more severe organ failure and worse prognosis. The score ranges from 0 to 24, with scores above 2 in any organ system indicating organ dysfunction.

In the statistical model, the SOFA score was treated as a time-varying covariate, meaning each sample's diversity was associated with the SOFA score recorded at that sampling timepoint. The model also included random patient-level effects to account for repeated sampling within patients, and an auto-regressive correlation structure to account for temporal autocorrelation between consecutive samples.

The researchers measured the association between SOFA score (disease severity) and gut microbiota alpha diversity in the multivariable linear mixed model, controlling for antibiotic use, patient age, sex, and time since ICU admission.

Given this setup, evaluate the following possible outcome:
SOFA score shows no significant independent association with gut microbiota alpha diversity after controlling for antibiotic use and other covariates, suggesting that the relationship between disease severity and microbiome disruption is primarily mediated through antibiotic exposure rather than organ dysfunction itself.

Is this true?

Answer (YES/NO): YES